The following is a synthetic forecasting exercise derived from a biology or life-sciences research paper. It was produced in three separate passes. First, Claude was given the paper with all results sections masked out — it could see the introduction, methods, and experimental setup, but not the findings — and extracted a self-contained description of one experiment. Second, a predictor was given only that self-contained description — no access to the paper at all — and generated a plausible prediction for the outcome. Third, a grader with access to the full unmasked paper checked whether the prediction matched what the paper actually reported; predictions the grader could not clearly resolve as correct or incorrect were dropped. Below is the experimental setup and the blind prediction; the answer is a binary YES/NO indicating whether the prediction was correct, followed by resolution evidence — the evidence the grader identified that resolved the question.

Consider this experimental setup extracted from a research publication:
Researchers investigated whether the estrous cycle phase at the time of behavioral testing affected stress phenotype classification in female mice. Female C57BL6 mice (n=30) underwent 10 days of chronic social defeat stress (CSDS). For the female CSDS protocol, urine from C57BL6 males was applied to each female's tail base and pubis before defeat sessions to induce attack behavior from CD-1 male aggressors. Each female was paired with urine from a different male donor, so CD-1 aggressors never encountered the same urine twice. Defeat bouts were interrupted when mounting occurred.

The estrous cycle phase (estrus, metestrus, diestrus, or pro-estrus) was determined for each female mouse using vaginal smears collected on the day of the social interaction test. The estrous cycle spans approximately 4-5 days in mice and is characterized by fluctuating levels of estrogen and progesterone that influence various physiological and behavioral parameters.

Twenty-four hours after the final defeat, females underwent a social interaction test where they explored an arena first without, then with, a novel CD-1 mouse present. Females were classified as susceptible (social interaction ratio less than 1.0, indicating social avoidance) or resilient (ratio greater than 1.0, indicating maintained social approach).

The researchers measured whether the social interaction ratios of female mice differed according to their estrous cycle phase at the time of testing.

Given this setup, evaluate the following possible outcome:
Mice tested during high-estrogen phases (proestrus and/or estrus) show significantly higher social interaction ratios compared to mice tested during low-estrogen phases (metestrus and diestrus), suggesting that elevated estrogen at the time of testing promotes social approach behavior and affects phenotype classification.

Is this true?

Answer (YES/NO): NO